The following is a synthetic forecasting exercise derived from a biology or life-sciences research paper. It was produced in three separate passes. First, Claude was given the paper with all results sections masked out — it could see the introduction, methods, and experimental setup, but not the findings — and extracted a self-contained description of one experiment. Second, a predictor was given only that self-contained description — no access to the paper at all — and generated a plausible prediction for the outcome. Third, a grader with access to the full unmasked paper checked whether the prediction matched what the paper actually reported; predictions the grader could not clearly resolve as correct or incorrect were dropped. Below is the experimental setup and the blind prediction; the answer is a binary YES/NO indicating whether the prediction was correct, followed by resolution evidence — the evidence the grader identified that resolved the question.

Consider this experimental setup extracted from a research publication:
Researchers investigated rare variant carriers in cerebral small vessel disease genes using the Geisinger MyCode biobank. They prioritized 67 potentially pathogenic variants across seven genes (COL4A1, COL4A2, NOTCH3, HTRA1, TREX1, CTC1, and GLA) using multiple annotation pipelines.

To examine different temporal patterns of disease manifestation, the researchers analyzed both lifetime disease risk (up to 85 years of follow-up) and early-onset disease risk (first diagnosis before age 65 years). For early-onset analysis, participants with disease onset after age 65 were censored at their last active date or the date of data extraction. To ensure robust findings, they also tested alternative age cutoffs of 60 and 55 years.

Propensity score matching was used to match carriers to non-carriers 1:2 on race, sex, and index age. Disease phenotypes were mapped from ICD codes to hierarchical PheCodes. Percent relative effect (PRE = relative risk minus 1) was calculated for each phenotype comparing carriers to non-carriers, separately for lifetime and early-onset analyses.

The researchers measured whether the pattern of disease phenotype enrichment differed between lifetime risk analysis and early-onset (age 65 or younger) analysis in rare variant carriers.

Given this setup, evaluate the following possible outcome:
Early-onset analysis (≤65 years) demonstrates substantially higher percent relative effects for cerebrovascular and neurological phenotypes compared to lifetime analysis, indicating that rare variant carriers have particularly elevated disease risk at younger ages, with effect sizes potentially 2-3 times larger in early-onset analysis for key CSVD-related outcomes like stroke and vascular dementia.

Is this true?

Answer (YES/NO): NO